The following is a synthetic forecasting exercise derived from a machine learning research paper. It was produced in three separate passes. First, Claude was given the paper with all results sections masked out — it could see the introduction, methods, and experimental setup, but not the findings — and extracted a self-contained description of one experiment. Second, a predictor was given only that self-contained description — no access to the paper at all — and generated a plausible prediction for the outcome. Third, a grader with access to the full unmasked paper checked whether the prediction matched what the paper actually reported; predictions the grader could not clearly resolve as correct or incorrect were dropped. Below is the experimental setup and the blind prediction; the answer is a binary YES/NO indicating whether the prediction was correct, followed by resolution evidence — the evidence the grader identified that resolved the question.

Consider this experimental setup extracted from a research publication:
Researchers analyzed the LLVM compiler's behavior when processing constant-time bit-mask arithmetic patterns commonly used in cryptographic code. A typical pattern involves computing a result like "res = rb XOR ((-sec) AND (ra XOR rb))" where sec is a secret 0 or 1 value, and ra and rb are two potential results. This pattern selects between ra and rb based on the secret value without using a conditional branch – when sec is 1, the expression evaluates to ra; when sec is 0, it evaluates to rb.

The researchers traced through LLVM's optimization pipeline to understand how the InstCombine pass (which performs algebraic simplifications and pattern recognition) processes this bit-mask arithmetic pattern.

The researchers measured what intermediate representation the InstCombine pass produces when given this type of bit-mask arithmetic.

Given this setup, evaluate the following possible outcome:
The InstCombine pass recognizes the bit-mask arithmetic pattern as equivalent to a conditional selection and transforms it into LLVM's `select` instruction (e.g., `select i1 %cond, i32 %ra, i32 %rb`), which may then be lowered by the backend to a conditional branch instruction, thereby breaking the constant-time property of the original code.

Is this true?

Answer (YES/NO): YES